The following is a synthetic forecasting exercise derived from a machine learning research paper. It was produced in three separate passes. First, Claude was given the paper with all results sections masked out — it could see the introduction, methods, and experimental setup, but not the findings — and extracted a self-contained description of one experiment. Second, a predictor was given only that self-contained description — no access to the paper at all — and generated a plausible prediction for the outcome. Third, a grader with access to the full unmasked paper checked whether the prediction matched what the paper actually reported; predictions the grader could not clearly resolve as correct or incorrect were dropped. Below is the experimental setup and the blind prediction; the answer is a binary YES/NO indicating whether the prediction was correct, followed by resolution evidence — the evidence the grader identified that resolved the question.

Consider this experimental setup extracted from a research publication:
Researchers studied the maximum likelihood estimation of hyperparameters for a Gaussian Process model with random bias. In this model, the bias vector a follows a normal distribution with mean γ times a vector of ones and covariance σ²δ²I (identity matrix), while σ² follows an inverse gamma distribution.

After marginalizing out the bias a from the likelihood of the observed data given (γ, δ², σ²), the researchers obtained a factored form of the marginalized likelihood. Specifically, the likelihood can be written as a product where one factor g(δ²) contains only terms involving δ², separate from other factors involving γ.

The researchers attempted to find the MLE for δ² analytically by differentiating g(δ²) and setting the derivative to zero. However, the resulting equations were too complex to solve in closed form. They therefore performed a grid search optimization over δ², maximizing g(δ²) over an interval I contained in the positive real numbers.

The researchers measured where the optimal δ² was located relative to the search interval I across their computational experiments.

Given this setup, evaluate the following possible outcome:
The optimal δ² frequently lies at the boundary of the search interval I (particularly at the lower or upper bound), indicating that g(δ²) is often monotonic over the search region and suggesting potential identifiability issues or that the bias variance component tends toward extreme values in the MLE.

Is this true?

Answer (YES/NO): YES